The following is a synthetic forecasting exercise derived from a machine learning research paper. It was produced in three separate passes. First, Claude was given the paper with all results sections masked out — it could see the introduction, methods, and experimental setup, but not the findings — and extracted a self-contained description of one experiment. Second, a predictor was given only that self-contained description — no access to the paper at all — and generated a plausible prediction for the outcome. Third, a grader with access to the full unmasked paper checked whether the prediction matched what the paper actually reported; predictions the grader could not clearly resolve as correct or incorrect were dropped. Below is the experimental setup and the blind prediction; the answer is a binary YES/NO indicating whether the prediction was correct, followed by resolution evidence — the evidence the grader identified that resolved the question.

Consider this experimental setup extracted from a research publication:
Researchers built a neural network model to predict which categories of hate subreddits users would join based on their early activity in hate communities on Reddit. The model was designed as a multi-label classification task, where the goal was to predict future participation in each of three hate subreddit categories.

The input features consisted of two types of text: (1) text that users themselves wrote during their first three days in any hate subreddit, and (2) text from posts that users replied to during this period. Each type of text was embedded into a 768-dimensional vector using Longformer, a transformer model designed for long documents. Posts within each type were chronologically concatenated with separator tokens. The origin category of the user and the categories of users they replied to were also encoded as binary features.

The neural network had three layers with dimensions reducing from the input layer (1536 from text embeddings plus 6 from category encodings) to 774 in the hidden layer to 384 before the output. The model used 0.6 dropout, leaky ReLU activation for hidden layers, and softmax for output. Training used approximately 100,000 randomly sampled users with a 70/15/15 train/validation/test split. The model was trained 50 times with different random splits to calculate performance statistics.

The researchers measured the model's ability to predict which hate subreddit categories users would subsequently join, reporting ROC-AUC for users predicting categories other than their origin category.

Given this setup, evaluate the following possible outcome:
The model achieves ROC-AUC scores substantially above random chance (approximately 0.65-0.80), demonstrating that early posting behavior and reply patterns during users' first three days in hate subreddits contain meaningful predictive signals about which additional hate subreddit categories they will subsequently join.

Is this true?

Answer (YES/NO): NO